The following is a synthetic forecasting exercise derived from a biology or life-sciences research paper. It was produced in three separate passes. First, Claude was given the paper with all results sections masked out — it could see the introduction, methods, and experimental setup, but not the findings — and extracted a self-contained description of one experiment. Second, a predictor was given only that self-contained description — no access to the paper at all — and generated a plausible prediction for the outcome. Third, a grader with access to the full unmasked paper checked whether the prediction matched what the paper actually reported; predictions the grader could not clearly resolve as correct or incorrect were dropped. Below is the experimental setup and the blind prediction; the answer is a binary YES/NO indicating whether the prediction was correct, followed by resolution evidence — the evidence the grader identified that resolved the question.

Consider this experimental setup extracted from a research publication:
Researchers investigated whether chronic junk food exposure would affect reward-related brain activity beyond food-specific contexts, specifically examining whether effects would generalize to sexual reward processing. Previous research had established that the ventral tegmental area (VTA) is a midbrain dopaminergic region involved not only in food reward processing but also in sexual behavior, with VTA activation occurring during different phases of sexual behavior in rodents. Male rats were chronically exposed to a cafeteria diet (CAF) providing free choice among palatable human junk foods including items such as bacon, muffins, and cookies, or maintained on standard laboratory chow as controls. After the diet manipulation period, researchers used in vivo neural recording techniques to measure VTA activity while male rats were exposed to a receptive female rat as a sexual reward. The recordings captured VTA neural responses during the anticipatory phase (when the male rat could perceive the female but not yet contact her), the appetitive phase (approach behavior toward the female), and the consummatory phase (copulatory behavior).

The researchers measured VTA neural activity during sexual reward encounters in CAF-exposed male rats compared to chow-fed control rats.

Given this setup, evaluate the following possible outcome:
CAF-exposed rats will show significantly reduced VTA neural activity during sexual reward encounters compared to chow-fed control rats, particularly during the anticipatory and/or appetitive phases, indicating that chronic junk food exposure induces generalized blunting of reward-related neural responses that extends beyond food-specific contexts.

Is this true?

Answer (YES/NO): NO